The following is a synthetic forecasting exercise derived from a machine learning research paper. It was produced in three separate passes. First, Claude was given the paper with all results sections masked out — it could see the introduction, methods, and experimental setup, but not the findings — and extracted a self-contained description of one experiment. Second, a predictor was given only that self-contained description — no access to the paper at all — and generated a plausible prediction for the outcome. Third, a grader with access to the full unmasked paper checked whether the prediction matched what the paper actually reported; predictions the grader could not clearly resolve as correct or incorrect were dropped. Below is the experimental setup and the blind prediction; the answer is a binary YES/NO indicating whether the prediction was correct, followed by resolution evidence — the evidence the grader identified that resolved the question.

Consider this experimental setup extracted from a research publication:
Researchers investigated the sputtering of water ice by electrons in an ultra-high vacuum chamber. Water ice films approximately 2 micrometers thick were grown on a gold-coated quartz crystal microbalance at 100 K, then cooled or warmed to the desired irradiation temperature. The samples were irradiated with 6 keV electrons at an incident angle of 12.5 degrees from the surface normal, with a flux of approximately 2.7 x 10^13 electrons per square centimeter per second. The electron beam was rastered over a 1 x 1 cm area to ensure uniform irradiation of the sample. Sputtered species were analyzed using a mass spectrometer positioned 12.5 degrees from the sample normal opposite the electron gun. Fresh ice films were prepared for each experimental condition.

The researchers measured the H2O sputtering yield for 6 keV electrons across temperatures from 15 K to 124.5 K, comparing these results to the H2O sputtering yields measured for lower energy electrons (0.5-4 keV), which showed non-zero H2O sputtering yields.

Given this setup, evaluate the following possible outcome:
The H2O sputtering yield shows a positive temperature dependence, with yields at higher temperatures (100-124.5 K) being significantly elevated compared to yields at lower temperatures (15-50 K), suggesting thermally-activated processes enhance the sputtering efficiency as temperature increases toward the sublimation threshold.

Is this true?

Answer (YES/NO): NO